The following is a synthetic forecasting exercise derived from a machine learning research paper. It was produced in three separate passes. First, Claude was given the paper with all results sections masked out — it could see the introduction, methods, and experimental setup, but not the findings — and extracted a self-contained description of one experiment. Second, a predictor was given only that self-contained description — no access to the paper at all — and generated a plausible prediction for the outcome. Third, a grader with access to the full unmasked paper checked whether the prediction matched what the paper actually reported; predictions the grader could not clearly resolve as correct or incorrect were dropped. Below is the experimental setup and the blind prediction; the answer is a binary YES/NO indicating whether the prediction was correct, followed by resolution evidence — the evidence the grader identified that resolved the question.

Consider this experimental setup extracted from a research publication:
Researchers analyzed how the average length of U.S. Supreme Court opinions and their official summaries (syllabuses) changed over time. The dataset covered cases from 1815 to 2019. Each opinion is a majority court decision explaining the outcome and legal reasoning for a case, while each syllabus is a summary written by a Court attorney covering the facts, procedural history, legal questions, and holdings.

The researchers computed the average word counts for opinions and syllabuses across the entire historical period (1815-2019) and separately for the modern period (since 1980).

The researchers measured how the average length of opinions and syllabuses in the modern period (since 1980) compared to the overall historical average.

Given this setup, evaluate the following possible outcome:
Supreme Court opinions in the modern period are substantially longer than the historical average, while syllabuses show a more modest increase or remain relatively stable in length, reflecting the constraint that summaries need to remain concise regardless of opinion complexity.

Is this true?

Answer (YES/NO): NO